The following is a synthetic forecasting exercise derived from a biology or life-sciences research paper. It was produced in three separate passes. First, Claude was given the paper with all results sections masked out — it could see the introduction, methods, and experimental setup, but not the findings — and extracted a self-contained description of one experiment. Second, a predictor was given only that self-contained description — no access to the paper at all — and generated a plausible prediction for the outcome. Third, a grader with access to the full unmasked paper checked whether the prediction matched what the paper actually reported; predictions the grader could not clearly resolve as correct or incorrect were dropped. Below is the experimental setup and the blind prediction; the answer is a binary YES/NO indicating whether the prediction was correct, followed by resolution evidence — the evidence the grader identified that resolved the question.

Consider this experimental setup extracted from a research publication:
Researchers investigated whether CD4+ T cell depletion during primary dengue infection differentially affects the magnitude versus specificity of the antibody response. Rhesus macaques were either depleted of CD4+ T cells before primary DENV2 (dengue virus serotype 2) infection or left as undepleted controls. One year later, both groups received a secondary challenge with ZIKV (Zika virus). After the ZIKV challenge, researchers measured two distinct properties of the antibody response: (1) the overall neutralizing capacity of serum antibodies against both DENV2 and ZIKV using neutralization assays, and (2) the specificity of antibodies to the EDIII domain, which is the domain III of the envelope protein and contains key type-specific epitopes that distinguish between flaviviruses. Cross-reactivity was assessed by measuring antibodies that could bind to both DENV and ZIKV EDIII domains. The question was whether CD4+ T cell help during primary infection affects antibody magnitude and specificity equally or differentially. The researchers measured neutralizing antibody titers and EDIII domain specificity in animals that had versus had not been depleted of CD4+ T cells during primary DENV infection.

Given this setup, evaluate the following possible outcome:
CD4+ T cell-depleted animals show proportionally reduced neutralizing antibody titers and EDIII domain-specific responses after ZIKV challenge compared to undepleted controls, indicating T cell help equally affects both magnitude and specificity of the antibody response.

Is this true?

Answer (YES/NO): NO